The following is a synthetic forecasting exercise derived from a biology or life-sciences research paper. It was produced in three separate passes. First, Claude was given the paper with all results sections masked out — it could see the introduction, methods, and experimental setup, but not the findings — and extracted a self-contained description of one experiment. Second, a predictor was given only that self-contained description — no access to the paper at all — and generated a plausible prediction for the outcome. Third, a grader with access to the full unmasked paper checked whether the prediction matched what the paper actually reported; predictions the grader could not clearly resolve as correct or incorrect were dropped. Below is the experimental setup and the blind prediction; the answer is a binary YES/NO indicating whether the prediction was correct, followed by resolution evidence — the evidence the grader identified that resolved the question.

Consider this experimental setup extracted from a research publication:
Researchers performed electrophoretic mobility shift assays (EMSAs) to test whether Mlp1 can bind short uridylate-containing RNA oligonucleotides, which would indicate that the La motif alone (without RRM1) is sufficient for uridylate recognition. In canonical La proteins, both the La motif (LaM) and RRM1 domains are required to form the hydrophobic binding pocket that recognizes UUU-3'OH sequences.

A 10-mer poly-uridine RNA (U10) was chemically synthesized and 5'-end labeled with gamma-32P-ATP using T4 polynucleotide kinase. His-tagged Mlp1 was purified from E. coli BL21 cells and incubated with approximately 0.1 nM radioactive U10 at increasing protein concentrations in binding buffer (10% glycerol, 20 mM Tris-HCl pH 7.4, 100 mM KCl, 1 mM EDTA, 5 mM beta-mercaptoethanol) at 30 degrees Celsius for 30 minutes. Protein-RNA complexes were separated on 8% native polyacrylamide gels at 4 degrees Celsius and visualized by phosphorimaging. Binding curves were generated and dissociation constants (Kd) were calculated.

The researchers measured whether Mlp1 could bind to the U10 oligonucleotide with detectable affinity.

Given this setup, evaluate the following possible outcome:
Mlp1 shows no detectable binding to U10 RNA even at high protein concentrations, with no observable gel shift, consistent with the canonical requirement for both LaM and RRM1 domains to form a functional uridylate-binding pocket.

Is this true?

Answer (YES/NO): NO